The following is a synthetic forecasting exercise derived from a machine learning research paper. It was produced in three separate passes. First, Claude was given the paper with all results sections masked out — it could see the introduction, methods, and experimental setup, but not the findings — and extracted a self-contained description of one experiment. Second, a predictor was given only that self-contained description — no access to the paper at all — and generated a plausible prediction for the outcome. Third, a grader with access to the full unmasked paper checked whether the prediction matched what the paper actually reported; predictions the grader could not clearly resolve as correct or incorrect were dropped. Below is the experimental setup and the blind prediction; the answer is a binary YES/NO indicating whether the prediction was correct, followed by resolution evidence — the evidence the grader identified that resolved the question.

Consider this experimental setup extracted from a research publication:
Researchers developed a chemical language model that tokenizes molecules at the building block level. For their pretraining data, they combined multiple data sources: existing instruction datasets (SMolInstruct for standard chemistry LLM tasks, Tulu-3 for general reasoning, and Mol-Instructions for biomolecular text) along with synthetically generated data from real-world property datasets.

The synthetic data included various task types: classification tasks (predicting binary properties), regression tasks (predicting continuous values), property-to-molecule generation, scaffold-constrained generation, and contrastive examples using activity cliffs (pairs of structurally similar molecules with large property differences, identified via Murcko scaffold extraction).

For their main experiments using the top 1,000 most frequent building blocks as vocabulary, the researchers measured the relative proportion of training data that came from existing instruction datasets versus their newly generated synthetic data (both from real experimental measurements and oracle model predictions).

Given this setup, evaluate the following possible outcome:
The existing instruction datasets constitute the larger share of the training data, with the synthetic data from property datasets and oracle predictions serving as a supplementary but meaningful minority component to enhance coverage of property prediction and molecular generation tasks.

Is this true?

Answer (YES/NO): NO